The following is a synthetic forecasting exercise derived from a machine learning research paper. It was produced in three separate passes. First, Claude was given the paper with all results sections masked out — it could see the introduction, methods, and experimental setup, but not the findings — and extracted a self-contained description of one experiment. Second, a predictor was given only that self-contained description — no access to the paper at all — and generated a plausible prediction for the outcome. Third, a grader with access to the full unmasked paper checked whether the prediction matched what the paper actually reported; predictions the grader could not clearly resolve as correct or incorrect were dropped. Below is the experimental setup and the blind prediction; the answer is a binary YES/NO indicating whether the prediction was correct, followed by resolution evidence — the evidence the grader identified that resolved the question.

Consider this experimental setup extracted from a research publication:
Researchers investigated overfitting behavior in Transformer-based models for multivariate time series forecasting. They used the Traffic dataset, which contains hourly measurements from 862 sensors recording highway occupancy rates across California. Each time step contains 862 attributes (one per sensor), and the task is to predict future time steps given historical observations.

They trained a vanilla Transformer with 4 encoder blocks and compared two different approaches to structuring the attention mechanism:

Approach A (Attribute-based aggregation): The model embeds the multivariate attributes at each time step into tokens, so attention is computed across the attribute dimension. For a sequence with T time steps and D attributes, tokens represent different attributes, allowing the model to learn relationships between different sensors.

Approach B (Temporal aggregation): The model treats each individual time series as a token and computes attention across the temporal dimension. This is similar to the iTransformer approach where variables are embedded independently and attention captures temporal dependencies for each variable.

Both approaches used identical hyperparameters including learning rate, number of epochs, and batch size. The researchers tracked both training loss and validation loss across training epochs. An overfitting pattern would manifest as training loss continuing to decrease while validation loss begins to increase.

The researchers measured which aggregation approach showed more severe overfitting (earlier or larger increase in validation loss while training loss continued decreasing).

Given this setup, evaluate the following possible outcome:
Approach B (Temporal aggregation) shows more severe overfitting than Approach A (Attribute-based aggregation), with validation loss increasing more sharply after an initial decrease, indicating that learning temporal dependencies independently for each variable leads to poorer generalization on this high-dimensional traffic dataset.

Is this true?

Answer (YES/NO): NO